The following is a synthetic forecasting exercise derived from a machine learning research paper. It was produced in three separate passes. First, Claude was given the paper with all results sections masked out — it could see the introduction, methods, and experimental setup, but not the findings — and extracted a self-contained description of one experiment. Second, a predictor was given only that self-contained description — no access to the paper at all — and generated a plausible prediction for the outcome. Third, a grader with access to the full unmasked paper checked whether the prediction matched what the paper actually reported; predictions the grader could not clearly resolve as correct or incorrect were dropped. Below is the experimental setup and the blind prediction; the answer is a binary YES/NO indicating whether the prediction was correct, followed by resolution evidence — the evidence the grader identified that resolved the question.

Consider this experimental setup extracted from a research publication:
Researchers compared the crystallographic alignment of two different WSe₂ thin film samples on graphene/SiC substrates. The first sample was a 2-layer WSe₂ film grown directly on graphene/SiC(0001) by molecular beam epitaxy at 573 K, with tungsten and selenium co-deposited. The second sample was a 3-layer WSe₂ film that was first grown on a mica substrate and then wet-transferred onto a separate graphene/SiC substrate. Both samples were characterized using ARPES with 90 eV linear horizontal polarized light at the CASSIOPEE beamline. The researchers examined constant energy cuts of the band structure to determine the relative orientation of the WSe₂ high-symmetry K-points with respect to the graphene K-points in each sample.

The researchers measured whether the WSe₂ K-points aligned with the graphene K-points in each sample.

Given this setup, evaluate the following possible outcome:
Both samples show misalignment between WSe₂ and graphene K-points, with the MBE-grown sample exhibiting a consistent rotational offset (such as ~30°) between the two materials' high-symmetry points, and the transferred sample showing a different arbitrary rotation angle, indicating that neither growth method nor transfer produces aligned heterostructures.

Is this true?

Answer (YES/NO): NO